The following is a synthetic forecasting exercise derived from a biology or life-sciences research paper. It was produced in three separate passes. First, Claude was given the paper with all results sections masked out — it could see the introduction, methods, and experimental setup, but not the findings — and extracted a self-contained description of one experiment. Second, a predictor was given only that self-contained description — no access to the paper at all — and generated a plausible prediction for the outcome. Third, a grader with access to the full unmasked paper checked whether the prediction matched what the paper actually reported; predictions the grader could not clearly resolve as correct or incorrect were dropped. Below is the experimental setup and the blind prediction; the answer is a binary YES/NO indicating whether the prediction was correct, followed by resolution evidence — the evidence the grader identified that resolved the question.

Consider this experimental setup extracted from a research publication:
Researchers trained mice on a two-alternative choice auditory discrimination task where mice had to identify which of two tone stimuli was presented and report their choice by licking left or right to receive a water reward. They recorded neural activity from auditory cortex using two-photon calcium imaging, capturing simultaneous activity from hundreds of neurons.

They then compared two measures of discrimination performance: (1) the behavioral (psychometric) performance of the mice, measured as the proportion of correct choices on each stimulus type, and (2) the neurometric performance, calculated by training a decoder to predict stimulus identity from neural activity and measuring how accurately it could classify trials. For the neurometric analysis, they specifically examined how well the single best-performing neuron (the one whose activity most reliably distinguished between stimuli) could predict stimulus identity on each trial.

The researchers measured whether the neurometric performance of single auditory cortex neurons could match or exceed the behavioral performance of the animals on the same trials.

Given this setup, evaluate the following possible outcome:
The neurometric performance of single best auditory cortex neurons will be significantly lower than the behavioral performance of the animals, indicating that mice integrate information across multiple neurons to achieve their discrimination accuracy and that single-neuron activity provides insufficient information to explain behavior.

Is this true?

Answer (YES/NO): NO